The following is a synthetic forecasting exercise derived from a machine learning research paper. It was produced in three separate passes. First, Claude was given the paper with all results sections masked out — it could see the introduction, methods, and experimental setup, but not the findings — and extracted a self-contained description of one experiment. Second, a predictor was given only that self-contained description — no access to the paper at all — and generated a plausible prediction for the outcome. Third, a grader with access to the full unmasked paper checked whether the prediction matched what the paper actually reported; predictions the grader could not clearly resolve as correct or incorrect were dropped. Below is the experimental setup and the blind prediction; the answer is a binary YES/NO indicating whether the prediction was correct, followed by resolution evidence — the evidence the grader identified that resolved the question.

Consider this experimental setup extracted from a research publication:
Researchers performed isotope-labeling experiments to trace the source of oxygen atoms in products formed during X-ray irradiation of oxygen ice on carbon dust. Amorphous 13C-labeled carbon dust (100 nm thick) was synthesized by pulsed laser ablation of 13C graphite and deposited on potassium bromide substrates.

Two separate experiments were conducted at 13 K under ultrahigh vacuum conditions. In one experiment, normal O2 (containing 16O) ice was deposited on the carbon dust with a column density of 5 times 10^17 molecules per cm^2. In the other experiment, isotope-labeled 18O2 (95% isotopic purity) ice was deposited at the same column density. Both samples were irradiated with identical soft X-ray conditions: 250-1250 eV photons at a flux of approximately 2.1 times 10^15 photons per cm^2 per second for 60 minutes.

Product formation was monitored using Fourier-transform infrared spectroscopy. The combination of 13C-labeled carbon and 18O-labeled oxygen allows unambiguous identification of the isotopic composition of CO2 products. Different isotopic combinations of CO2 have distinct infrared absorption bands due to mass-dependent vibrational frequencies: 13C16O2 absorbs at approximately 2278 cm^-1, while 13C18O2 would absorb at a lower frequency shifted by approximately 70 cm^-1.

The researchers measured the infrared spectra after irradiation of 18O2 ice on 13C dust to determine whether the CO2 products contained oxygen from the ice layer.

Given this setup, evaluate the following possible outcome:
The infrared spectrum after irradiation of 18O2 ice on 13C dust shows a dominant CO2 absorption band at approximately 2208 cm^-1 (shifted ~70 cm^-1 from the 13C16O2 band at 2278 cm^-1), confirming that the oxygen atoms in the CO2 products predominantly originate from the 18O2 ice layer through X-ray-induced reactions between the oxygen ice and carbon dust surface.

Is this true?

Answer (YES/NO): NO